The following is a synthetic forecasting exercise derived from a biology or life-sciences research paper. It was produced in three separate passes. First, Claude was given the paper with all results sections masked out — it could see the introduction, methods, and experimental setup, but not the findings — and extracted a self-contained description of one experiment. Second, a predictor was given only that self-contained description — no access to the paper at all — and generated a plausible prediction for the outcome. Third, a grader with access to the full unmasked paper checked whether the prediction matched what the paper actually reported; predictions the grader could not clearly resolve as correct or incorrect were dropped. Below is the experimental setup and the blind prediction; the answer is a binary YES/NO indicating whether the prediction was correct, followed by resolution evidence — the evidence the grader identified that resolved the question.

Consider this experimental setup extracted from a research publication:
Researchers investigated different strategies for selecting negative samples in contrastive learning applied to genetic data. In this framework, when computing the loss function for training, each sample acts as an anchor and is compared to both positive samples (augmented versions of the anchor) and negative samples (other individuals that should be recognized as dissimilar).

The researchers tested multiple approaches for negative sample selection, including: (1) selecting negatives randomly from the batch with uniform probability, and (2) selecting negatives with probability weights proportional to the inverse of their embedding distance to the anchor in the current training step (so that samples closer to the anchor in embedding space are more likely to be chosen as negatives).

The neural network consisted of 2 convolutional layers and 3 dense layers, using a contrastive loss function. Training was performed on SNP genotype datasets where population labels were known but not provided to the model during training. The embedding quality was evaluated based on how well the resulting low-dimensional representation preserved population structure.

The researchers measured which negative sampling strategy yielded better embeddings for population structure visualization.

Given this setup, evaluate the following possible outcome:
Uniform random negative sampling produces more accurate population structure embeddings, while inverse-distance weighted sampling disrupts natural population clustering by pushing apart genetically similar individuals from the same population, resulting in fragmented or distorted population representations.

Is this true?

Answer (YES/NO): NO